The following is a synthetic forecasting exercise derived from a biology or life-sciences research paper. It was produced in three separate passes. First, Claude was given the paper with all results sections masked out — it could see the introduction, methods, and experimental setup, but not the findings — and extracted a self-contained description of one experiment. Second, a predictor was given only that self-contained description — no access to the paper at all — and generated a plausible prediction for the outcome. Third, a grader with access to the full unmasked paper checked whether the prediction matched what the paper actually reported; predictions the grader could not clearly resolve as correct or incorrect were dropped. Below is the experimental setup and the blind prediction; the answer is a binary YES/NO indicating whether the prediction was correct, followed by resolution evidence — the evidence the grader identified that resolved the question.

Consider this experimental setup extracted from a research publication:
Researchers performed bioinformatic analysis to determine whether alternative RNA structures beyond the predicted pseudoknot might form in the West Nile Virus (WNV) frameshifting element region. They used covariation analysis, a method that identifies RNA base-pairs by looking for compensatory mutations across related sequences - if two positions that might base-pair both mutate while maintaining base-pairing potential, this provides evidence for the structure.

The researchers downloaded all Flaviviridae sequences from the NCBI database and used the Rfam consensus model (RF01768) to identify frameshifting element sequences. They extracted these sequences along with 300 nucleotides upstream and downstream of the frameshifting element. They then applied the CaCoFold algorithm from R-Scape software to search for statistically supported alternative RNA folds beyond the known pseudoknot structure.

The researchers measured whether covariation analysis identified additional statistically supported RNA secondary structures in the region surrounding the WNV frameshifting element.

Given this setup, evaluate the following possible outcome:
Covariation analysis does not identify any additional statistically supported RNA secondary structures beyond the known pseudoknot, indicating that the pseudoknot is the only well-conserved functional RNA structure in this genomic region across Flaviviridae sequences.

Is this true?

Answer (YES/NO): YES